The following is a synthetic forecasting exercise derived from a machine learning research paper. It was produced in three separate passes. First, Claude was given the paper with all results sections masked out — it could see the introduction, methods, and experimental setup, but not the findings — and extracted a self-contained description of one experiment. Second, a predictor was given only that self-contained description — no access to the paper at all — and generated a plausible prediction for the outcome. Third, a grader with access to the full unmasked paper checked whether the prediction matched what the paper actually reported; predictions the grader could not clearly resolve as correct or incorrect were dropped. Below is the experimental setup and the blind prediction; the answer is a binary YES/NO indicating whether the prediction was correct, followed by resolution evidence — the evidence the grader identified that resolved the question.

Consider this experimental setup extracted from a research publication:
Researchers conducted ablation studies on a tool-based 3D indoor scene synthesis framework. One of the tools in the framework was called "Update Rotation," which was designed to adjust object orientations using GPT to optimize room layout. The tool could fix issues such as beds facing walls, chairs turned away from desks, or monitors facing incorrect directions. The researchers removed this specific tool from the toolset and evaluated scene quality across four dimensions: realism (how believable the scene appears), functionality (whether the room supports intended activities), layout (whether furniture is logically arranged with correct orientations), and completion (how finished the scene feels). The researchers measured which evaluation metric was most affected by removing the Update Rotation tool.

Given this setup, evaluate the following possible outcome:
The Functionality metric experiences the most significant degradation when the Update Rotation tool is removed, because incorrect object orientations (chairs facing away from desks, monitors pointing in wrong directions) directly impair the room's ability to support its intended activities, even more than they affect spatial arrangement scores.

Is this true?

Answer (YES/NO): NO